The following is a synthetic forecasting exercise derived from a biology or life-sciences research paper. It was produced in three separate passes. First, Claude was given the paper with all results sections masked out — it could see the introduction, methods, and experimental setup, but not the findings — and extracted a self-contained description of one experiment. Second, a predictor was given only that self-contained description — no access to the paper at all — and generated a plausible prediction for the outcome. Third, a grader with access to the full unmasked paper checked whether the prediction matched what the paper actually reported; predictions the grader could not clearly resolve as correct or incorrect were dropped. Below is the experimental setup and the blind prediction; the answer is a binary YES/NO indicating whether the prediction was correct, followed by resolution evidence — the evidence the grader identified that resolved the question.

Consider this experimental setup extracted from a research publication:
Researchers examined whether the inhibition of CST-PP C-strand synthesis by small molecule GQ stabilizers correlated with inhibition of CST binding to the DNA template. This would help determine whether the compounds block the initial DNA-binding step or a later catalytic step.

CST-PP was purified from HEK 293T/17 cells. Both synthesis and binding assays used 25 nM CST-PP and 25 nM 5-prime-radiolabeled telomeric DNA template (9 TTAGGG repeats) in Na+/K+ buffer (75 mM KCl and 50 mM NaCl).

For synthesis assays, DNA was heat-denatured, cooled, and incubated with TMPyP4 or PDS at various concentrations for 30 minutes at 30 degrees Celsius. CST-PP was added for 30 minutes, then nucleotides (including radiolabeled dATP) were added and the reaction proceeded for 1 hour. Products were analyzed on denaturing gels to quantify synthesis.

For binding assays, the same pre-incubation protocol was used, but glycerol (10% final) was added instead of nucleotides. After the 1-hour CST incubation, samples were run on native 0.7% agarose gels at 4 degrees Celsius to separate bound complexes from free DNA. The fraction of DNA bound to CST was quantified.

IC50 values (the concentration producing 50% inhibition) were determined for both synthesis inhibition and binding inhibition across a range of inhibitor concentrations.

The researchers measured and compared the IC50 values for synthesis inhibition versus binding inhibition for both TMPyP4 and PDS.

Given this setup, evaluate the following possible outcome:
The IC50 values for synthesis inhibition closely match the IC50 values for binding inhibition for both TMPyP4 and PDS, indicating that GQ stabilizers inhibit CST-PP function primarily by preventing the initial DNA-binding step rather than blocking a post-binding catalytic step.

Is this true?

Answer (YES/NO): YES